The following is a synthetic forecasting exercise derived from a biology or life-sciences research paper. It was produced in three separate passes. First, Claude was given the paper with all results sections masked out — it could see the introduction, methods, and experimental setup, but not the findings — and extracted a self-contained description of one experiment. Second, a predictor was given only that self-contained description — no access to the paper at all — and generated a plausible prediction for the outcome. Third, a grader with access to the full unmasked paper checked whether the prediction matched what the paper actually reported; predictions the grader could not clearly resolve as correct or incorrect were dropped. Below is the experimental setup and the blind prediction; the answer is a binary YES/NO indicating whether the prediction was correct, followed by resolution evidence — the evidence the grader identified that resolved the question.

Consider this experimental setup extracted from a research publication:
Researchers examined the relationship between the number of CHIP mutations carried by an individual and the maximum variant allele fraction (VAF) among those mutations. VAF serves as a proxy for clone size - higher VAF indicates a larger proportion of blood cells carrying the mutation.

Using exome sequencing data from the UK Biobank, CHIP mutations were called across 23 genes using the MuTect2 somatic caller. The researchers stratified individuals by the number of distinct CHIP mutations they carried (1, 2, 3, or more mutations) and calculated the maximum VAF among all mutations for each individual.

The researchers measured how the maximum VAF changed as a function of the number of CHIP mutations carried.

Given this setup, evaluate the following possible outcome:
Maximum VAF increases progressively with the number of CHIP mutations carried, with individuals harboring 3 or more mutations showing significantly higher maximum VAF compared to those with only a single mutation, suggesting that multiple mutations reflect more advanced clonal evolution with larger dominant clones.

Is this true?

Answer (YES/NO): YES